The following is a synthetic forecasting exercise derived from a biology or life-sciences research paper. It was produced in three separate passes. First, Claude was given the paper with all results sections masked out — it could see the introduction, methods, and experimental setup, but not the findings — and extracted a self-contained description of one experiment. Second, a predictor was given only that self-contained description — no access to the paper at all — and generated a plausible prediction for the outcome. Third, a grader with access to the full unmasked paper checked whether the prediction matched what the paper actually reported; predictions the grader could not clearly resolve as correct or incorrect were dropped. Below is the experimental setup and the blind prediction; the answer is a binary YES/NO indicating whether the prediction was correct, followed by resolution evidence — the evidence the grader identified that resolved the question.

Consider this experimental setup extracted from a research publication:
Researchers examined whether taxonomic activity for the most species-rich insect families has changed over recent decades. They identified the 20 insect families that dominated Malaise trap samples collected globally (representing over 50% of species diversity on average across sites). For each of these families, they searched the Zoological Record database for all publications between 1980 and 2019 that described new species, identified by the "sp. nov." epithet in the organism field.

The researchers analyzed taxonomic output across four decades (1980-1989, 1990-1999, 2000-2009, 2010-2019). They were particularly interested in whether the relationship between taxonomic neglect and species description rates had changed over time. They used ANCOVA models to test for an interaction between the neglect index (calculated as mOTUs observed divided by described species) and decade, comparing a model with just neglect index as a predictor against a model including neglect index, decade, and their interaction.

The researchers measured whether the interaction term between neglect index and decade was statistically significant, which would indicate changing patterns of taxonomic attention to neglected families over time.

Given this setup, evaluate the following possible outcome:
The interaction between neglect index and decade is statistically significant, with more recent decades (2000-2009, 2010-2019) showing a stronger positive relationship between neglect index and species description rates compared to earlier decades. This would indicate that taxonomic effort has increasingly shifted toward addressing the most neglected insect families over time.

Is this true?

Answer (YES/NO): NO